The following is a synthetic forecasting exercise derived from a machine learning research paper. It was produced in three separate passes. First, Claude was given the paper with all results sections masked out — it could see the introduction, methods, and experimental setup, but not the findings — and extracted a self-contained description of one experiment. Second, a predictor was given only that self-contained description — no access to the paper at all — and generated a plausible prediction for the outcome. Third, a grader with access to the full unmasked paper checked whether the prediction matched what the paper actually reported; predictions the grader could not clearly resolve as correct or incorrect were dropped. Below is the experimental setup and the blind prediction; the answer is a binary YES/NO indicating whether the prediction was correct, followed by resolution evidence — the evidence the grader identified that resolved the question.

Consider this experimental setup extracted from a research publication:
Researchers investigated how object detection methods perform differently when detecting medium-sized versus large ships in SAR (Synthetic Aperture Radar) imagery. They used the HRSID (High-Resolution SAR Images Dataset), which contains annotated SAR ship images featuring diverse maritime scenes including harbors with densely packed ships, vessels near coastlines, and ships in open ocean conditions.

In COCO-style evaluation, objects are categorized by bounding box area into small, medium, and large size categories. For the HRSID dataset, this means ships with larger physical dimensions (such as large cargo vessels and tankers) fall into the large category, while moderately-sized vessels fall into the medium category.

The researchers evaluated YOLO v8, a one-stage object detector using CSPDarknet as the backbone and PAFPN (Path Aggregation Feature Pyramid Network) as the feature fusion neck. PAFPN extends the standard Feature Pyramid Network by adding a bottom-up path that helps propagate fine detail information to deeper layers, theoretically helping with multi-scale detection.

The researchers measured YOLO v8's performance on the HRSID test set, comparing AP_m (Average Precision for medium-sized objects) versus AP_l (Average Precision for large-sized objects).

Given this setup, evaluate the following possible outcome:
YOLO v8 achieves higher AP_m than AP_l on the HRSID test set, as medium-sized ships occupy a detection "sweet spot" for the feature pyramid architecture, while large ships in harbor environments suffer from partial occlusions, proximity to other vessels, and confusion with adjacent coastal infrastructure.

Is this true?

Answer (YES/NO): YES